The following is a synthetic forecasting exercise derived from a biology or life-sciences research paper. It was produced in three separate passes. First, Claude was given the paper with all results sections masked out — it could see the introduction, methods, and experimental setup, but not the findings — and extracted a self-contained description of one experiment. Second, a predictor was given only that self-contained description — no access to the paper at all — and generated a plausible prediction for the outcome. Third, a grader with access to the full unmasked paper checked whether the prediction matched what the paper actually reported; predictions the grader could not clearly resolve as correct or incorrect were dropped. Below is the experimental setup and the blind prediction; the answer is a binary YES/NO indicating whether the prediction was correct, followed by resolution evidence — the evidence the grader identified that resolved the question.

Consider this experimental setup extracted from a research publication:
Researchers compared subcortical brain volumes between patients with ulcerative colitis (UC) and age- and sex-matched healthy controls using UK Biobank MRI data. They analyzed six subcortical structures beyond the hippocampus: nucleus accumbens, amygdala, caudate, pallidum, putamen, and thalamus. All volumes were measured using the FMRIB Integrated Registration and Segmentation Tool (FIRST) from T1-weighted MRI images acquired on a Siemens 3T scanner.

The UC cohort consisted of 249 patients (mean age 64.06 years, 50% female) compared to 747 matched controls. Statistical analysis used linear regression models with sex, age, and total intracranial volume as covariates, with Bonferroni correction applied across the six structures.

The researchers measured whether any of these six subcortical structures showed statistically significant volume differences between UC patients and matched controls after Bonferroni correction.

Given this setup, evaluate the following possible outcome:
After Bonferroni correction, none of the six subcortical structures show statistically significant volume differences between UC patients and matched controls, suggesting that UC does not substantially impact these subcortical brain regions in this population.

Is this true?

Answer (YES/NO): YES